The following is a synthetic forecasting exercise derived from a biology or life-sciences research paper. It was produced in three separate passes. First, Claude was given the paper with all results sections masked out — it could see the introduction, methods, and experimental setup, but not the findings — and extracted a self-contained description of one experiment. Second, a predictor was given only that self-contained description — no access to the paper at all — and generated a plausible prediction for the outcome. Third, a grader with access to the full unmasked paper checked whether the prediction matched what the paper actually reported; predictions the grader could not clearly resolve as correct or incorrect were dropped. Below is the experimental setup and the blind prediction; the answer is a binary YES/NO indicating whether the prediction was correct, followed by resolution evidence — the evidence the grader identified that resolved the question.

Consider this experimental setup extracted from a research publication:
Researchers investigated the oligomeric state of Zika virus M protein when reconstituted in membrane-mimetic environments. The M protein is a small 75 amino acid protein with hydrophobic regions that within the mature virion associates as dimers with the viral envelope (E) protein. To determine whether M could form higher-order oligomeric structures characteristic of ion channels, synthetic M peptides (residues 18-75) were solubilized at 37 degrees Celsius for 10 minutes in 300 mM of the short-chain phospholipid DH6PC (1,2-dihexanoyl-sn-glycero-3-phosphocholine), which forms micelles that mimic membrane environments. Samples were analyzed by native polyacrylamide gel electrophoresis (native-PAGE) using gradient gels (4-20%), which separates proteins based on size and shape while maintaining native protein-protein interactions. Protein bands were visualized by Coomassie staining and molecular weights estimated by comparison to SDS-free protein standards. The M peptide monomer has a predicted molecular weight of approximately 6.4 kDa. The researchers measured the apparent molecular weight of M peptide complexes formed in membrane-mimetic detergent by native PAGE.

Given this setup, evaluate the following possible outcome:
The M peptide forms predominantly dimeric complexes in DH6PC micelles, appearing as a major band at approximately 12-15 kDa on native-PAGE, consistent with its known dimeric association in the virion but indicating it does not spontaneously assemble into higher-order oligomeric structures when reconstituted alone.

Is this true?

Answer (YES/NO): NO